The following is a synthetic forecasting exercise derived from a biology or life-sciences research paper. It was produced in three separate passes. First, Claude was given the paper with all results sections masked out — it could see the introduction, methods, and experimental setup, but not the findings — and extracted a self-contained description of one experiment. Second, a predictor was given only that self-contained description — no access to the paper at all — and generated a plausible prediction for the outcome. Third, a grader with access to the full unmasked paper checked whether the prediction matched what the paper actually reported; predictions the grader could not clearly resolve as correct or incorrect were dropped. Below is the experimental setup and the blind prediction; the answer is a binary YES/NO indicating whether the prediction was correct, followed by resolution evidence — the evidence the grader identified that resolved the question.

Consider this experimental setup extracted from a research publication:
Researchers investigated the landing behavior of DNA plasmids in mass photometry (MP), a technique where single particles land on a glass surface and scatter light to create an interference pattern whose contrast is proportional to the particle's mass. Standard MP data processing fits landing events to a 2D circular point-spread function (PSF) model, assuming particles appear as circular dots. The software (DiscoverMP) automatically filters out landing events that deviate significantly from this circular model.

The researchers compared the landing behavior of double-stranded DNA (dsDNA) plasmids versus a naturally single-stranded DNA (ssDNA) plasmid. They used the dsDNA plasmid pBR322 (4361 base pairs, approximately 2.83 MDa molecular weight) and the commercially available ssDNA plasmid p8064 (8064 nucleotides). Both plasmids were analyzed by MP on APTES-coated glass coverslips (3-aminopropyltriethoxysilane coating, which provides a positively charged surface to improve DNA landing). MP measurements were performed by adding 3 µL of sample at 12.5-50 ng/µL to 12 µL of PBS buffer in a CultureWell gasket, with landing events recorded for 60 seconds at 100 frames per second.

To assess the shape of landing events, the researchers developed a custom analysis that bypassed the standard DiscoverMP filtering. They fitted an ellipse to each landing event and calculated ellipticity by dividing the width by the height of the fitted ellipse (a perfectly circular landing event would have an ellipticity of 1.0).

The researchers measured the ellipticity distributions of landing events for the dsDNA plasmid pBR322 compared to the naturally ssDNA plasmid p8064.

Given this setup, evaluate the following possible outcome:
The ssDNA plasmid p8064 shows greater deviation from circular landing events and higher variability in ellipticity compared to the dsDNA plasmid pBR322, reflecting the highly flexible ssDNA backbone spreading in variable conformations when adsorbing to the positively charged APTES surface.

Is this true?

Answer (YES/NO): NO